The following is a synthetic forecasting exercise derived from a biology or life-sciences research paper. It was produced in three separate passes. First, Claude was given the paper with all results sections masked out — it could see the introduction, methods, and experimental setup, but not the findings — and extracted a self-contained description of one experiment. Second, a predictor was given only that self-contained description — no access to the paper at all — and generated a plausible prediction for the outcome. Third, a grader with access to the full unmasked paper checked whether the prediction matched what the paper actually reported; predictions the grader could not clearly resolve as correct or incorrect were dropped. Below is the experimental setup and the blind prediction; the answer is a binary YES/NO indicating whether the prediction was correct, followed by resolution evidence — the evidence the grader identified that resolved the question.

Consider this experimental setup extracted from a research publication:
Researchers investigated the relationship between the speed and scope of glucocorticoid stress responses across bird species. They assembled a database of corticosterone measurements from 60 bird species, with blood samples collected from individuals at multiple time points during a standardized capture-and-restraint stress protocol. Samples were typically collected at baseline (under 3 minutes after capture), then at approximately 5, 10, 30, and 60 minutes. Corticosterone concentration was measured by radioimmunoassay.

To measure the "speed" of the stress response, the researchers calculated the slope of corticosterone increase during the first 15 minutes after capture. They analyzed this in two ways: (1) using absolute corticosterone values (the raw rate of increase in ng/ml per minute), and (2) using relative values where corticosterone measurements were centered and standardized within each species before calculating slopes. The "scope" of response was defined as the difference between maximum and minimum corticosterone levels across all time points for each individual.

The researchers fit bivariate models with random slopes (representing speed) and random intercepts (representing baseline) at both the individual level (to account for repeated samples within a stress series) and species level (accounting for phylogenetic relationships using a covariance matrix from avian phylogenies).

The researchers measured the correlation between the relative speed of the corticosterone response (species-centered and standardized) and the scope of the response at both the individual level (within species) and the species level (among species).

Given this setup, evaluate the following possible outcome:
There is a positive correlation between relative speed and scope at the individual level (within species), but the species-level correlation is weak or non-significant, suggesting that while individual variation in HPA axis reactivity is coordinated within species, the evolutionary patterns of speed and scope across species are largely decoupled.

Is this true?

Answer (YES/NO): YES